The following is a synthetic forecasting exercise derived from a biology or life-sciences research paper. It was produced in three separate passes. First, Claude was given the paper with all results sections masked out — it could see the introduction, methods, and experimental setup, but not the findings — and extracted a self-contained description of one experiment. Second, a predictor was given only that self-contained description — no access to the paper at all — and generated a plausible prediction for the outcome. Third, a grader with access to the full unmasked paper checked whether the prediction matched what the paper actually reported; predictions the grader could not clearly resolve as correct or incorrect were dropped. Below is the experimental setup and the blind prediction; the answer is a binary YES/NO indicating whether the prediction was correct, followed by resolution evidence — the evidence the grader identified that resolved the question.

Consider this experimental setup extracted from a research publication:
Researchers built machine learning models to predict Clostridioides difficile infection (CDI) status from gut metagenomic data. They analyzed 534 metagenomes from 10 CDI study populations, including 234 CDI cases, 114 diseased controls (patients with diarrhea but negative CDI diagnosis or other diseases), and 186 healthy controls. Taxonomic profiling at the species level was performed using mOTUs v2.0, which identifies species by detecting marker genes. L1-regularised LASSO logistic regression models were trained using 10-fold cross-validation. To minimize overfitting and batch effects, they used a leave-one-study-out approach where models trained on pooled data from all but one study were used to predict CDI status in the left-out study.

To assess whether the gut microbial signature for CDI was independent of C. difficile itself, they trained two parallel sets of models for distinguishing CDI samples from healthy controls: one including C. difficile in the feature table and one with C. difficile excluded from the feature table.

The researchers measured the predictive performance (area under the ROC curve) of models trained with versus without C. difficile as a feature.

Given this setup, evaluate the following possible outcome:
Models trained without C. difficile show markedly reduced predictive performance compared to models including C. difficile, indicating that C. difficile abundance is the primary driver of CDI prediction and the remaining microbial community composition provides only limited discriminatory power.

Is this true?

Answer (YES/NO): NO